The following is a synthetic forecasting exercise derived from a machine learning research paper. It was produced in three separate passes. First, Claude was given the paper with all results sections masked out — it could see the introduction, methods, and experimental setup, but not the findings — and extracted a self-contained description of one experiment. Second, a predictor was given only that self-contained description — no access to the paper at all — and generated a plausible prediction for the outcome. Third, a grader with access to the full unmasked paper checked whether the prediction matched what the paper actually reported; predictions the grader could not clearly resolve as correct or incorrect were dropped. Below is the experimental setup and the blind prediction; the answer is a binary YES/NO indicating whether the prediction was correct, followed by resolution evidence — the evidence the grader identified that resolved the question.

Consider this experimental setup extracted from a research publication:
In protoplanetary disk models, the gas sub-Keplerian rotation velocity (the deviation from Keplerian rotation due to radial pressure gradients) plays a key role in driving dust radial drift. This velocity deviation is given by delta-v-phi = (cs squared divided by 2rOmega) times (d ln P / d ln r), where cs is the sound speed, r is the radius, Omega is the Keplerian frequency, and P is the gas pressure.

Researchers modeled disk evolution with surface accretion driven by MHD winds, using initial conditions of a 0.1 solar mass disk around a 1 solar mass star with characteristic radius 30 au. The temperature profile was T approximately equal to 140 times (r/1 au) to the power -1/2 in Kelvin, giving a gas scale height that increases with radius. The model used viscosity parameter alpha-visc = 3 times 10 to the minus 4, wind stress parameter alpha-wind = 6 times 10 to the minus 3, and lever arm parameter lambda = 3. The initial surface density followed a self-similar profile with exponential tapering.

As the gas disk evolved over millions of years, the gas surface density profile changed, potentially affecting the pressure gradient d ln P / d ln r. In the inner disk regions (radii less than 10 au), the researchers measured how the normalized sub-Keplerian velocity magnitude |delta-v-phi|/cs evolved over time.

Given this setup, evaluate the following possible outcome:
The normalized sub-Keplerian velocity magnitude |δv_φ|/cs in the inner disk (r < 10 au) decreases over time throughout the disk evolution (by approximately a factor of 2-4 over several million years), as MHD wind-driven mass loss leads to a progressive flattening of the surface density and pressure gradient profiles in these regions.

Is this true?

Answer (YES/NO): NO